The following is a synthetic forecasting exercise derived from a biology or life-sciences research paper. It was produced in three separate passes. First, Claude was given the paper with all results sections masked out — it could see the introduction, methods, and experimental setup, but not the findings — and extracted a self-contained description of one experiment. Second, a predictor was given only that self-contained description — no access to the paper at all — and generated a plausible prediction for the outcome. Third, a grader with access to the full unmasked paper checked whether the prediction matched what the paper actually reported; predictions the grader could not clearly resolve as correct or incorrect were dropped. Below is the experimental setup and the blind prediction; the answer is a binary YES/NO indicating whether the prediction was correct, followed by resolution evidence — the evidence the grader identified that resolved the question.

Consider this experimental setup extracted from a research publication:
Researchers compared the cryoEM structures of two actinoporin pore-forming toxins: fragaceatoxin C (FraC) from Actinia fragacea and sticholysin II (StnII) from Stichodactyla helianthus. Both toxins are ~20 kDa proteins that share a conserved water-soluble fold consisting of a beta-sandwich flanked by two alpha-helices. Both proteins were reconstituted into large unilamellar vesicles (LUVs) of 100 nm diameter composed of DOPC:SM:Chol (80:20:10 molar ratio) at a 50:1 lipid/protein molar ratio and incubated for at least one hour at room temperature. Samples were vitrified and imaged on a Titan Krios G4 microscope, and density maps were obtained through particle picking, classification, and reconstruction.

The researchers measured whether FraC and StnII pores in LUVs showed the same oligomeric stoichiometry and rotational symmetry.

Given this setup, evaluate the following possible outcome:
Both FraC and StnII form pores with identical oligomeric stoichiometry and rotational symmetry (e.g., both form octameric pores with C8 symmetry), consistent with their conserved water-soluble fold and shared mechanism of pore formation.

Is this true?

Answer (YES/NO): YES